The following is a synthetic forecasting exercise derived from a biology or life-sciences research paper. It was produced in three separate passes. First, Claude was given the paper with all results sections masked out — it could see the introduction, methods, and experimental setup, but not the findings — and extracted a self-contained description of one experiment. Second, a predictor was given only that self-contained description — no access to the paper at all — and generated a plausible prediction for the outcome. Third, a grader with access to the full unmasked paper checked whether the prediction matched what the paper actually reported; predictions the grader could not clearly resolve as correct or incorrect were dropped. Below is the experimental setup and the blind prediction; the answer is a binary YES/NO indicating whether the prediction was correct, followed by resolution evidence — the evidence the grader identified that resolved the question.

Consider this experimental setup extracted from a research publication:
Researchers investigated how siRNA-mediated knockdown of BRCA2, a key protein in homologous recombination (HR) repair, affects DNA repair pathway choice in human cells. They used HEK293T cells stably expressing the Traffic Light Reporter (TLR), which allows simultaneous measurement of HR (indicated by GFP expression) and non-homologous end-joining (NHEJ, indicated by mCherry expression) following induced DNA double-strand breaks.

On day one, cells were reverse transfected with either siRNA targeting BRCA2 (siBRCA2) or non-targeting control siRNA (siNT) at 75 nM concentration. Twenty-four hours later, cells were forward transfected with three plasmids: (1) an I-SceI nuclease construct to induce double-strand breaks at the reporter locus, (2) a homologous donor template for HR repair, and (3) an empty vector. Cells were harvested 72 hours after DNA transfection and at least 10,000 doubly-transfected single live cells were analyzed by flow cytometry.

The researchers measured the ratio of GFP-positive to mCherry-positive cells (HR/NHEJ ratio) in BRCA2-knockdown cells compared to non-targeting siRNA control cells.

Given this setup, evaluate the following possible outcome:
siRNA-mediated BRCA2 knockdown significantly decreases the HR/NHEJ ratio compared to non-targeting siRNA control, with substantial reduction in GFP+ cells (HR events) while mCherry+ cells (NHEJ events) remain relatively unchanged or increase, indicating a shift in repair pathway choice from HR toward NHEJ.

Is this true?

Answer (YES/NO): YES